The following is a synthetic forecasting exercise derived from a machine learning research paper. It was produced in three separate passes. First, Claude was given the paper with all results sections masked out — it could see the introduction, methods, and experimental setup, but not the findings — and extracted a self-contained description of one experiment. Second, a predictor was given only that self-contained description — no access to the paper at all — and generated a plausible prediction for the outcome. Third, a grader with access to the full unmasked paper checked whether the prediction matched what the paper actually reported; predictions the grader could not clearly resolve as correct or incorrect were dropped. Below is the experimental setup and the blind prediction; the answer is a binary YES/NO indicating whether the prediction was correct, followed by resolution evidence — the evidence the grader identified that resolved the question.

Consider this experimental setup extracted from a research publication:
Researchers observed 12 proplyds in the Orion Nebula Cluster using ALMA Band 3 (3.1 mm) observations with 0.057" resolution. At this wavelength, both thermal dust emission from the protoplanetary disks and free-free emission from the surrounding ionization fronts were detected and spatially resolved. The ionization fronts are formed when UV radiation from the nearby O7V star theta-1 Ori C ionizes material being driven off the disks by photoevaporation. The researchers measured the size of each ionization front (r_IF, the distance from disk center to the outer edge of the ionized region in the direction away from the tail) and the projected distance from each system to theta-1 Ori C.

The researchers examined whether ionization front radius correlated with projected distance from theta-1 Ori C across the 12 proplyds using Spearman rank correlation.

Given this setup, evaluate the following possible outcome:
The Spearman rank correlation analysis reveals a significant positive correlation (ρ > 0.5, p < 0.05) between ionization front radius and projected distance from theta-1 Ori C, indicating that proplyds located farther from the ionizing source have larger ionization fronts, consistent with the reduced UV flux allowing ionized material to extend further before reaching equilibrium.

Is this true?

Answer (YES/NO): YES